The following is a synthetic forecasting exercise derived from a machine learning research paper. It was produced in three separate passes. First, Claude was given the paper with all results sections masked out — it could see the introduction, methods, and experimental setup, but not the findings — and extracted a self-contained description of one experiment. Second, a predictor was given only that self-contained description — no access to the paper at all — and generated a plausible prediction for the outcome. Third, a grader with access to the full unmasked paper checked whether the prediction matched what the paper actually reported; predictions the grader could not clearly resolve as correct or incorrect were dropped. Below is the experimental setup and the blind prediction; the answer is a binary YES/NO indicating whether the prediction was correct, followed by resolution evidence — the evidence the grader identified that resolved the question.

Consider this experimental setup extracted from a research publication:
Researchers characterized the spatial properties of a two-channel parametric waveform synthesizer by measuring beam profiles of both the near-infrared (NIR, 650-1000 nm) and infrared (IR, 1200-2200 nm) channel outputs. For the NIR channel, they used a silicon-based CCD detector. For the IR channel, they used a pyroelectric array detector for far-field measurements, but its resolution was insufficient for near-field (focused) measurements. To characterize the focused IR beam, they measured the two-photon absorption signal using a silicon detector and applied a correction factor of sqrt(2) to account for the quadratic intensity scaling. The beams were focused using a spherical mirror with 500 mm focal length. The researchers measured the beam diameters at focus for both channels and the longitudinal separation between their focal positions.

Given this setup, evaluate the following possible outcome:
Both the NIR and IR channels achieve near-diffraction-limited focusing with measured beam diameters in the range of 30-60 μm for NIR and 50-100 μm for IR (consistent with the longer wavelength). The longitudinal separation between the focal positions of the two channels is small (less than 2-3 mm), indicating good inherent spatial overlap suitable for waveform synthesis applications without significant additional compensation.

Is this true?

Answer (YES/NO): NO